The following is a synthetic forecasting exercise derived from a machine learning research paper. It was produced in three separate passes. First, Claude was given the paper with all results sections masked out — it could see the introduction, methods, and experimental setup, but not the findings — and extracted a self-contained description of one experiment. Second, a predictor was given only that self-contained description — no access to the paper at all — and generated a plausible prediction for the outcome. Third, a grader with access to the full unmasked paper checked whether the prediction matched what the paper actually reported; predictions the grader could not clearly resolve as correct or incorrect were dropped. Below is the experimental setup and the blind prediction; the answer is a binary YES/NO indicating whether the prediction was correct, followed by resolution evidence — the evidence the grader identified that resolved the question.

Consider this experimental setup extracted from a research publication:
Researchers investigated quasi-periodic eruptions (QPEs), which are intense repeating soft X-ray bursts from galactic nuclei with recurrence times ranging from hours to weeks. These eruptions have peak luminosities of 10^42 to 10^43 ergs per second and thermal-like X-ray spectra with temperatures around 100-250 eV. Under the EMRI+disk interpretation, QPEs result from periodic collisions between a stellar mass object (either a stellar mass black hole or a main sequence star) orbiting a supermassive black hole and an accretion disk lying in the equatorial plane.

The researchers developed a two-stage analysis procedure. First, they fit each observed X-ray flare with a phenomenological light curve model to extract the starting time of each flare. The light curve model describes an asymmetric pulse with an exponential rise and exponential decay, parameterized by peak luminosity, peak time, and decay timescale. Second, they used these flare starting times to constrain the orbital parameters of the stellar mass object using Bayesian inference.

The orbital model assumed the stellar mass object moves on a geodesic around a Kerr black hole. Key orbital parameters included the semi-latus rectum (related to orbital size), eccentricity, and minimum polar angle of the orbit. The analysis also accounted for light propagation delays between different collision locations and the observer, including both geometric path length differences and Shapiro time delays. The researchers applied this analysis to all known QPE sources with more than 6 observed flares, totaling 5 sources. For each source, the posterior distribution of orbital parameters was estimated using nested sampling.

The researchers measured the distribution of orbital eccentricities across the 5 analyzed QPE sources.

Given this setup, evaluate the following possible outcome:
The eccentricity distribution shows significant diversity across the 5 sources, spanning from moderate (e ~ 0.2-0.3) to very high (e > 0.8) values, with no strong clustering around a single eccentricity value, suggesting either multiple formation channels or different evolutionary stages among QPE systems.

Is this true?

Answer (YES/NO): NO